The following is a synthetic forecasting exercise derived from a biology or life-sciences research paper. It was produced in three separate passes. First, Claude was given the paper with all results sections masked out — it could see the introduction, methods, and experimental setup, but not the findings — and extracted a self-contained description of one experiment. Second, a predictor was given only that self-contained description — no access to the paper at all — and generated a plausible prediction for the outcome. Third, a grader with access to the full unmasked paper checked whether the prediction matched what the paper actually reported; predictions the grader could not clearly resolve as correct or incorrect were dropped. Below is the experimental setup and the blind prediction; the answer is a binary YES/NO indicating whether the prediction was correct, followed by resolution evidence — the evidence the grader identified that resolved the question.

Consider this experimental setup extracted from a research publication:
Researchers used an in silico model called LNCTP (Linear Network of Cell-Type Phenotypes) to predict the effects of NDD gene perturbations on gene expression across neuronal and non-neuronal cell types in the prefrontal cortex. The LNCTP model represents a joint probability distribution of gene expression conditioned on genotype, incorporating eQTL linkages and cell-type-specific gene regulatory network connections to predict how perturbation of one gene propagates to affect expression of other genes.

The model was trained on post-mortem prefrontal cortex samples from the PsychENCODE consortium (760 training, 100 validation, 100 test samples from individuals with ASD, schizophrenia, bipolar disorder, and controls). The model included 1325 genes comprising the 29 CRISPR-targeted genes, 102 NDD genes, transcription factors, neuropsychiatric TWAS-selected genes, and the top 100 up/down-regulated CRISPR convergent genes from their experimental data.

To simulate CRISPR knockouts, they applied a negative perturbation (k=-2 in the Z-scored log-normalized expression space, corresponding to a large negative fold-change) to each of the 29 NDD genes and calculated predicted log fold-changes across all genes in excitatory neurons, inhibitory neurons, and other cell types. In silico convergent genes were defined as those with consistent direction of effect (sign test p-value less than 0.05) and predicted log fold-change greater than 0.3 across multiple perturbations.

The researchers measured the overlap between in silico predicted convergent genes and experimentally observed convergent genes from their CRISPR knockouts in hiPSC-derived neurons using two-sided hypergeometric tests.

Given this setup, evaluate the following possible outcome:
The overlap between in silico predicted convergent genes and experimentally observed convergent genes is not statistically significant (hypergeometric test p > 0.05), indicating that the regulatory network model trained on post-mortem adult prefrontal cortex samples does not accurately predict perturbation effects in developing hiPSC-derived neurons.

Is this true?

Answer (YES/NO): NO